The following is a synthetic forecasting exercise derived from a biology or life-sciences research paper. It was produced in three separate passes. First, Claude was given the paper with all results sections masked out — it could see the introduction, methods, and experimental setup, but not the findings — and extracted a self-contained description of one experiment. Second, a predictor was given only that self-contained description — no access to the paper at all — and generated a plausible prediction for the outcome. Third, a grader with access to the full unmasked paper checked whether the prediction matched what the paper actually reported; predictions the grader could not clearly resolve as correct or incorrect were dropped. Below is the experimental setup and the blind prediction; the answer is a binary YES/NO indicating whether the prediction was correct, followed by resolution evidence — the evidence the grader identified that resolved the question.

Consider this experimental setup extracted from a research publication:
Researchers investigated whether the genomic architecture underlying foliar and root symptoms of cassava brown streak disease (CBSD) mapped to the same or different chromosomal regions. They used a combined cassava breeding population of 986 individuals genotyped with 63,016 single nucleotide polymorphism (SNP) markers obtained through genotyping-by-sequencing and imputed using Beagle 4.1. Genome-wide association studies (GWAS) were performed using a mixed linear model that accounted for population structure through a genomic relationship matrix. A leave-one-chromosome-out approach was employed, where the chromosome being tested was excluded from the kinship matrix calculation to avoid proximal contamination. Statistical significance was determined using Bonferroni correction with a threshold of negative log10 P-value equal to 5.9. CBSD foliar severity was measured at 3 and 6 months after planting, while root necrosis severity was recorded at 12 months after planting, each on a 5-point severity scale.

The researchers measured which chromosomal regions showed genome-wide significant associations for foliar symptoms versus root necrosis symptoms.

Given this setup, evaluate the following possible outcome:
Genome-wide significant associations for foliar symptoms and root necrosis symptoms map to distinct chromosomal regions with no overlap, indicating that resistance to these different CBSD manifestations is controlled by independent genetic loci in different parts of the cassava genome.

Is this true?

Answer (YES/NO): NO